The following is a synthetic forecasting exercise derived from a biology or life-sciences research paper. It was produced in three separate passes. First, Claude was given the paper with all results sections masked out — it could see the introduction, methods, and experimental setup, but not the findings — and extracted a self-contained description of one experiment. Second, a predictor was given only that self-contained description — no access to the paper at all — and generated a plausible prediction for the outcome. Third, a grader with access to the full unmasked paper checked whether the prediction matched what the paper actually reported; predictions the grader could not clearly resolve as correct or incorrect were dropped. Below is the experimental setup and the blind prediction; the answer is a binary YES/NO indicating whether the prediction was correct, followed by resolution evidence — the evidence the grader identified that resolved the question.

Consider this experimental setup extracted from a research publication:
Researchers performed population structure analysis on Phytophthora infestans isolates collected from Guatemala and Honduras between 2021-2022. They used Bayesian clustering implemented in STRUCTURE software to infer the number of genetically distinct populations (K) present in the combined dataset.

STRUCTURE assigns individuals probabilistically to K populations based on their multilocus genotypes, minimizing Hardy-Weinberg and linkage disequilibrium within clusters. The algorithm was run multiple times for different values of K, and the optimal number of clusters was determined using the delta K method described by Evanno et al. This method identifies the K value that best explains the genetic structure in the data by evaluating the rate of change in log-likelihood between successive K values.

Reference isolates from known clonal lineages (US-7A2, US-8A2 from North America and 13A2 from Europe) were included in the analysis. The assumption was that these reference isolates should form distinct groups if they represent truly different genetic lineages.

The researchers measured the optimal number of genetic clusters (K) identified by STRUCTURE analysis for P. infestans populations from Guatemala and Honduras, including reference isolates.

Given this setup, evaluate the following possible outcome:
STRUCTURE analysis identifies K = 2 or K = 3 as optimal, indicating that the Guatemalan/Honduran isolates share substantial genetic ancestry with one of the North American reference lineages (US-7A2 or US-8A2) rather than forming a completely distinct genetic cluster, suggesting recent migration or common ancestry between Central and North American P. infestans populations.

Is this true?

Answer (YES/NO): NO